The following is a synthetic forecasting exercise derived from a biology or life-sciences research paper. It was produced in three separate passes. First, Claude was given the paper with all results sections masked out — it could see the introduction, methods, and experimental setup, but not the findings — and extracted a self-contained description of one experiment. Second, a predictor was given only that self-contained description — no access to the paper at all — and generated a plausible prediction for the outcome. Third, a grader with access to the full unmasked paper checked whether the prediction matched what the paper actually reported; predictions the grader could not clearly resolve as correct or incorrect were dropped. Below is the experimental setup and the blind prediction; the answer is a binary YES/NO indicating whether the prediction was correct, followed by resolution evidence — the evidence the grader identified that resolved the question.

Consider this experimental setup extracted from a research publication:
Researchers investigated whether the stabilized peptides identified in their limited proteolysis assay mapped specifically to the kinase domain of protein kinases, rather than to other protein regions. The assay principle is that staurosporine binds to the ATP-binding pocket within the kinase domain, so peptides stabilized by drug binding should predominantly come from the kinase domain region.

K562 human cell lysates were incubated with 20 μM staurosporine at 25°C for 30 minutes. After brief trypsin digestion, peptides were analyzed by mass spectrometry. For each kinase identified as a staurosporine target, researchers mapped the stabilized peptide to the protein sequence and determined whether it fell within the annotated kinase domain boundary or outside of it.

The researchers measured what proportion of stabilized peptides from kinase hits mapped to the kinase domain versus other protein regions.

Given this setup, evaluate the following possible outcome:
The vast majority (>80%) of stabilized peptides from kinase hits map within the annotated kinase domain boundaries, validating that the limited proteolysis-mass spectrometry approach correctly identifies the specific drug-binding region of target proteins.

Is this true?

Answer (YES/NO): YES